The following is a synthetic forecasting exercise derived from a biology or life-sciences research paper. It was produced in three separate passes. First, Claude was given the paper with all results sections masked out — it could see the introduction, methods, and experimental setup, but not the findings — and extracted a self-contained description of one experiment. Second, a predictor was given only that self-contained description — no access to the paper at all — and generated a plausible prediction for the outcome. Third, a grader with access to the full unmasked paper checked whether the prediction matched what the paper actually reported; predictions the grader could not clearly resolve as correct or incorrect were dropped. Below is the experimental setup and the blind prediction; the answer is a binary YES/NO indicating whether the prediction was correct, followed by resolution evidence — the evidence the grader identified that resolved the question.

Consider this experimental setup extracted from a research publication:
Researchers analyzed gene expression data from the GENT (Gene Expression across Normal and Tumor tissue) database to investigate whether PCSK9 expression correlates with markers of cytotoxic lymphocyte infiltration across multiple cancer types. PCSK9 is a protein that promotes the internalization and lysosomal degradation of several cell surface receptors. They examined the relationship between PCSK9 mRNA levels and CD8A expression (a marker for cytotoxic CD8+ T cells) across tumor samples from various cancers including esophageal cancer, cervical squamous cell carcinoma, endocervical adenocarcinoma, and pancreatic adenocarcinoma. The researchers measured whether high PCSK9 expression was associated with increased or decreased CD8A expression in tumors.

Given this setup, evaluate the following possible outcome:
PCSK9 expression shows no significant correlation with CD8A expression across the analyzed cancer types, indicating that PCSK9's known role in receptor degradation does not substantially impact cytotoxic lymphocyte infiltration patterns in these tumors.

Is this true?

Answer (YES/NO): NO